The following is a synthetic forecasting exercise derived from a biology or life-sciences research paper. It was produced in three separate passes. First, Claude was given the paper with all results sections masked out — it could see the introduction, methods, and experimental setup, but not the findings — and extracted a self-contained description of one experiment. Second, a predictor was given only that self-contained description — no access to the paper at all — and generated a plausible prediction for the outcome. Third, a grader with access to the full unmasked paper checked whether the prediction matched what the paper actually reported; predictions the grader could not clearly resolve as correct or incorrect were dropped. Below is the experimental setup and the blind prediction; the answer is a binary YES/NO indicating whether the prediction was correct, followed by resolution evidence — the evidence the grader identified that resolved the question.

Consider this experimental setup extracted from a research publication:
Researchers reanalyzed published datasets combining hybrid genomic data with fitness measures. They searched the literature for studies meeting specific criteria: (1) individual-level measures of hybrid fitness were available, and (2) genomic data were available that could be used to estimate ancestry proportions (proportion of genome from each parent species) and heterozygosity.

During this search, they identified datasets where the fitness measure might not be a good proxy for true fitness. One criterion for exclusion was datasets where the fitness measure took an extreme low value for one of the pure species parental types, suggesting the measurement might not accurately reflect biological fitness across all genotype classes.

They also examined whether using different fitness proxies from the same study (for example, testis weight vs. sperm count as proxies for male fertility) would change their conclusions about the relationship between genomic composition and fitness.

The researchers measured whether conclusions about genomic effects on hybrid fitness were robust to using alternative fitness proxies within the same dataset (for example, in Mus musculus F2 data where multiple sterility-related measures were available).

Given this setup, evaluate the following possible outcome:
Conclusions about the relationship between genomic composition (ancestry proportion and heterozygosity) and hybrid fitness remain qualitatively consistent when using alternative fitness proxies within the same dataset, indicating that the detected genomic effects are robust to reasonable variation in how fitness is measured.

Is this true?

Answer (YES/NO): YES